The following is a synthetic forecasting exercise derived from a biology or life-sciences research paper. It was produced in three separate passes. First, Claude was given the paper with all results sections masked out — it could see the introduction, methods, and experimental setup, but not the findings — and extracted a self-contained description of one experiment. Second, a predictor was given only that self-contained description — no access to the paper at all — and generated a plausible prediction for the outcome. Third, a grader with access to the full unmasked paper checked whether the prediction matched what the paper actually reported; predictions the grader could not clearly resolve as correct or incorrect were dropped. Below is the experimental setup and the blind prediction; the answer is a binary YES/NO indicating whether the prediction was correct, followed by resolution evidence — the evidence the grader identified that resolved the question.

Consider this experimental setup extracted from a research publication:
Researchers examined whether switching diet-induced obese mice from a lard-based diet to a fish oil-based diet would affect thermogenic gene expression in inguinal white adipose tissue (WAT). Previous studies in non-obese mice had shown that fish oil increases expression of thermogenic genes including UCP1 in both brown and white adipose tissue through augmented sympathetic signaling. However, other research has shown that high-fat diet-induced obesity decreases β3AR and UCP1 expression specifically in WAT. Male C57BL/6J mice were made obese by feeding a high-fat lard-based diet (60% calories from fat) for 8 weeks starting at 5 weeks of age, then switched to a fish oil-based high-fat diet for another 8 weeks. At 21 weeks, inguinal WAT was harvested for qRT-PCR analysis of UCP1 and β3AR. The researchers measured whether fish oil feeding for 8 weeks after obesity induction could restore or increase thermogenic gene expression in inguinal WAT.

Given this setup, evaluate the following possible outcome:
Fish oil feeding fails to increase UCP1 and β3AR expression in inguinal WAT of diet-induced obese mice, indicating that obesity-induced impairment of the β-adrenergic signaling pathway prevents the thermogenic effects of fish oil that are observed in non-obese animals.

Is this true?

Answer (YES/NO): YES